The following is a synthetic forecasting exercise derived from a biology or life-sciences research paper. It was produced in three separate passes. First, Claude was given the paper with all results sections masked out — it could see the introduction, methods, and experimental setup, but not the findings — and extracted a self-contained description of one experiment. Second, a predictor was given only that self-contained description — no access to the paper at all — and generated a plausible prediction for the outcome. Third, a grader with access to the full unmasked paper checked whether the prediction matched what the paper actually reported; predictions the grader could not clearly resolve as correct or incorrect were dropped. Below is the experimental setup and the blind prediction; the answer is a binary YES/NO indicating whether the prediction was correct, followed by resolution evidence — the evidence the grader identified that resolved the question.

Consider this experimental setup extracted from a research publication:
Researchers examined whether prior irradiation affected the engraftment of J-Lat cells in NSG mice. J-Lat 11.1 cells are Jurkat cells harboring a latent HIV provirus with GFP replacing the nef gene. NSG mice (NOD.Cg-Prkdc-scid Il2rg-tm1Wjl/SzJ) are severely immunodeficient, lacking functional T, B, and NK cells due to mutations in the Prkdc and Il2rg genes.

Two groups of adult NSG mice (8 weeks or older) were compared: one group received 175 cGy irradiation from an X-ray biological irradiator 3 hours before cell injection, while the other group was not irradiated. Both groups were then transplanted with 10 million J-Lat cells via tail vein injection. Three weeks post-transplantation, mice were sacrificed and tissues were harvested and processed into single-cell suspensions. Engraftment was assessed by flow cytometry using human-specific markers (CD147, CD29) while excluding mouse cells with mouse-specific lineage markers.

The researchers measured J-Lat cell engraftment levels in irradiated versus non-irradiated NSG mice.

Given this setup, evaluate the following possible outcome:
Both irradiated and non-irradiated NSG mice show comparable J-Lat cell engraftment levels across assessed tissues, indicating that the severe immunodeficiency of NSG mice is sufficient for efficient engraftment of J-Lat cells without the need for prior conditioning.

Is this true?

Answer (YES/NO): NO